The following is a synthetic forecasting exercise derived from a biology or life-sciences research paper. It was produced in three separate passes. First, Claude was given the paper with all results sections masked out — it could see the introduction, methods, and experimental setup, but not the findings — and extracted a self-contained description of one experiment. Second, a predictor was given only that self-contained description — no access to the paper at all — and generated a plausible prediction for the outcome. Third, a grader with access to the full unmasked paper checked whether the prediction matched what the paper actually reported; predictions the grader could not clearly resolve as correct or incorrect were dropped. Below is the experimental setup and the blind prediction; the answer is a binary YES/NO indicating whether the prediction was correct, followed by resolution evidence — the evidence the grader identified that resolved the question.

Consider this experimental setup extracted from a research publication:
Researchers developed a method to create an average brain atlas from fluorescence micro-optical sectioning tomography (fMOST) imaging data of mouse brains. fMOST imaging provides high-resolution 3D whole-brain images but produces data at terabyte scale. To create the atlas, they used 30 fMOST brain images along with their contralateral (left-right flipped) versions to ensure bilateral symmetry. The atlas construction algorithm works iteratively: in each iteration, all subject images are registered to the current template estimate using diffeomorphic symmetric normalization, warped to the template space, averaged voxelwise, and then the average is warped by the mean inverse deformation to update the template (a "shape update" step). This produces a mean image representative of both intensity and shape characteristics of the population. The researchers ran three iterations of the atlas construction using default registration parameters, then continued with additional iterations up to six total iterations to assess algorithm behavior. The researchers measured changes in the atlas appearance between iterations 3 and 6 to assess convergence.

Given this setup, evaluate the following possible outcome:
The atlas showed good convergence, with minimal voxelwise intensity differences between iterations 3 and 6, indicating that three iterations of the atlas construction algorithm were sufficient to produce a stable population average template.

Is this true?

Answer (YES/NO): YES